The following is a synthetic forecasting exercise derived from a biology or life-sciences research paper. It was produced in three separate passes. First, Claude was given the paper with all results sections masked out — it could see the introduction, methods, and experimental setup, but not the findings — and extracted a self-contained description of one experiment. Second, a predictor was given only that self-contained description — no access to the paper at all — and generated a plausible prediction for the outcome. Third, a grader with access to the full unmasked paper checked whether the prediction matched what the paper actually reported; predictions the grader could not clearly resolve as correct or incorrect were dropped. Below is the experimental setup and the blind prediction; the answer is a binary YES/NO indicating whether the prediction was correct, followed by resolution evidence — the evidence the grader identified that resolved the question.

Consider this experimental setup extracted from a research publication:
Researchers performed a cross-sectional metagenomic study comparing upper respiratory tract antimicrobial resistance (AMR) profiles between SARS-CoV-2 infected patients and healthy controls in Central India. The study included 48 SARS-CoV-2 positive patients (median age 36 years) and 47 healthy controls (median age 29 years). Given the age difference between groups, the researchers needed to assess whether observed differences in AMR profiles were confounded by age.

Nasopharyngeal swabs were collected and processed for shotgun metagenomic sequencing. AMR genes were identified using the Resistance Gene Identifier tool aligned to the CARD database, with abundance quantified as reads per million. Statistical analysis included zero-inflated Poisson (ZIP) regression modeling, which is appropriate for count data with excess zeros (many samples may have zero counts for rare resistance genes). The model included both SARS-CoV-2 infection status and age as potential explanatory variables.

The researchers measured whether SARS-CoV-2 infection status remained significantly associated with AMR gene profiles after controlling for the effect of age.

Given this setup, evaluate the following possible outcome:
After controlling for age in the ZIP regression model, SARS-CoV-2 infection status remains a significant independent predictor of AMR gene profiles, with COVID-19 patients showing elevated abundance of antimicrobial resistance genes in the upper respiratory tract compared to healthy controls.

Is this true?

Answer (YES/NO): YES